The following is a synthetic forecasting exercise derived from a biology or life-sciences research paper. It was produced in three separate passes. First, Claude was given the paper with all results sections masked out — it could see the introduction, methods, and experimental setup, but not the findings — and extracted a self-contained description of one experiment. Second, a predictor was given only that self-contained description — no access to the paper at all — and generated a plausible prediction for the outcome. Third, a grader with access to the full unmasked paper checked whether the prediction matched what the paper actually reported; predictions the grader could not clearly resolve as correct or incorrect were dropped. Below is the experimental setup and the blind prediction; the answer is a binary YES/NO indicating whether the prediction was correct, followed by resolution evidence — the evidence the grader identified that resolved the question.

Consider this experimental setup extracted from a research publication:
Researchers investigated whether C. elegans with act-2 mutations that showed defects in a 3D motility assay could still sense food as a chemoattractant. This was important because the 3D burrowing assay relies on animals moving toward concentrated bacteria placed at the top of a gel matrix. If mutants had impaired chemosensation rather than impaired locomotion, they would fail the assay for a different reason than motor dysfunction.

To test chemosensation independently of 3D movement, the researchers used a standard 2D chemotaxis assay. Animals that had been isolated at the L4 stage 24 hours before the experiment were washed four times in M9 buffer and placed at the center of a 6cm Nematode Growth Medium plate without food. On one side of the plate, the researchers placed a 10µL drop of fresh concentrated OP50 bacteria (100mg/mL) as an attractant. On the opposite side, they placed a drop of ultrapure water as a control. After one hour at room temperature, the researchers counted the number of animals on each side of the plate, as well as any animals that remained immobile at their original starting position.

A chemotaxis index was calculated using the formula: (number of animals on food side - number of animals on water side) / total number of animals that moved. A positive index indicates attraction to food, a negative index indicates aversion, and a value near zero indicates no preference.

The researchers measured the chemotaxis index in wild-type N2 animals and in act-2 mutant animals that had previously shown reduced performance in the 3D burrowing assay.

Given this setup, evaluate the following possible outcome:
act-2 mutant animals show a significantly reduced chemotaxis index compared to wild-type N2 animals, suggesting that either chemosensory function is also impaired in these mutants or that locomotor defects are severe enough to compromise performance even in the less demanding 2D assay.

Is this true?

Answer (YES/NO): NO